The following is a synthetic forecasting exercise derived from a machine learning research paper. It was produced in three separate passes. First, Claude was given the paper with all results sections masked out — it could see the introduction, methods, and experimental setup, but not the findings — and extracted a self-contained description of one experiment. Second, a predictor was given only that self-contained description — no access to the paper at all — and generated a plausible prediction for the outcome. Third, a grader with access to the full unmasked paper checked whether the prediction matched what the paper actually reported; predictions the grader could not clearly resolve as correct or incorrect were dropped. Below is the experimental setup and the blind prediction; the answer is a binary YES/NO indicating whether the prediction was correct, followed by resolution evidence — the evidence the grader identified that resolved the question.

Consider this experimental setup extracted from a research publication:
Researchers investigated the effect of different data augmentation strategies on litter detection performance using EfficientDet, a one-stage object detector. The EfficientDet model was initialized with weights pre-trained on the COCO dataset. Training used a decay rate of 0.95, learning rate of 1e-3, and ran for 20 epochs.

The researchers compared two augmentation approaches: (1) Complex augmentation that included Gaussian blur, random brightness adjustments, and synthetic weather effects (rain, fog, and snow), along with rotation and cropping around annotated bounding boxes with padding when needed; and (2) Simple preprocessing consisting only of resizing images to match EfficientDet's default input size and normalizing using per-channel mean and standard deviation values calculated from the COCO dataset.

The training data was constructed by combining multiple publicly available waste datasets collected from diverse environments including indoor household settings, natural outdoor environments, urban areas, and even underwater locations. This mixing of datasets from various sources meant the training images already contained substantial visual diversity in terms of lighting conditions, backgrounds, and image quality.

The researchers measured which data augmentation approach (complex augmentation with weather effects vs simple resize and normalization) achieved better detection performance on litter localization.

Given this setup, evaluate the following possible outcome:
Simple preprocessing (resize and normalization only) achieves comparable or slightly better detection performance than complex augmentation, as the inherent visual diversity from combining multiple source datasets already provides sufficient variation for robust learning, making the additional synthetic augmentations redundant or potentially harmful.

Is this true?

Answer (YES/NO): YES